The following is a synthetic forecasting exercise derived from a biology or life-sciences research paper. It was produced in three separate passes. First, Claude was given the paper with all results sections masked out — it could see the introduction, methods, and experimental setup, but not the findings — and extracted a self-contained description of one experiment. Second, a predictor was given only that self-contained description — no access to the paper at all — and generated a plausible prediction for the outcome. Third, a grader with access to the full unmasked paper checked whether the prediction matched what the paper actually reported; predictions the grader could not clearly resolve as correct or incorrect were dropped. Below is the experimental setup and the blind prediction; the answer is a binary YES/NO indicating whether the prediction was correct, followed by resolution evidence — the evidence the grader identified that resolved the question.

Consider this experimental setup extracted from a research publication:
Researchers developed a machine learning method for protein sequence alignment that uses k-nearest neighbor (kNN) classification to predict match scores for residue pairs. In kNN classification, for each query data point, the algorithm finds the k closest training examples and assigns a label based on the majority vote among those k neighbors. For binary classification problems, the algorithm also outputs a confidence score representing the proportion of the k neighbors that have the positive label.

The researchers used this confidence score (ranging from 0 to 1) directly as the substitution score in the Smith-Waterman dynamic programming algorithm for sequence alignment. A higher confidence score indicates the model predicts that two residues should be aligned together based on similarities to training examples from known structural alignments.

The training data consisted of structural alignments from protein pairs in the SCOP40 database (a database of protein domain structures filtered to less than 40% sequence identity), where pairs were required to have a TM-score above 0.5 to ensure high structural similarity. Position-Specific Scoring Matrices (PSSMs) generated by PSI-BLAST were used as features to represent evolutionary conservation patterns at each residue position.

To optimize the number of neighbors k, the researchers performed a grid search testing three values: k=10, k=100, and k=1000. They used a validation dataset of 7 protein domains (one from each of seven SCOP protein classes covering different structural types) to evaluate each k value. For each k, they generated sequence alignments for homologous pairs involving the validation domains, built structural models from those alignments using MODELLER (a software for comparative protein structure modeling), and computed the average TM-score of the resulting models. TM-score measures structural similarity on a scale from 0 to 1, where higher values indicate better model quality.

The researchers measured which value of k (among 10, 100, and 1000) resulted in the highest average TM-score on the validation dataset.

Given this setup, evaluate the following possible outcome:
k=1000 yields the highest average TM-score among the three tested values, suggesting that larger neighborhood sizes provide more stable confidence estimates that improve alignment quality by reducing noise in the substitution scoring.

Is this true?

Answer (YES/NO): YES